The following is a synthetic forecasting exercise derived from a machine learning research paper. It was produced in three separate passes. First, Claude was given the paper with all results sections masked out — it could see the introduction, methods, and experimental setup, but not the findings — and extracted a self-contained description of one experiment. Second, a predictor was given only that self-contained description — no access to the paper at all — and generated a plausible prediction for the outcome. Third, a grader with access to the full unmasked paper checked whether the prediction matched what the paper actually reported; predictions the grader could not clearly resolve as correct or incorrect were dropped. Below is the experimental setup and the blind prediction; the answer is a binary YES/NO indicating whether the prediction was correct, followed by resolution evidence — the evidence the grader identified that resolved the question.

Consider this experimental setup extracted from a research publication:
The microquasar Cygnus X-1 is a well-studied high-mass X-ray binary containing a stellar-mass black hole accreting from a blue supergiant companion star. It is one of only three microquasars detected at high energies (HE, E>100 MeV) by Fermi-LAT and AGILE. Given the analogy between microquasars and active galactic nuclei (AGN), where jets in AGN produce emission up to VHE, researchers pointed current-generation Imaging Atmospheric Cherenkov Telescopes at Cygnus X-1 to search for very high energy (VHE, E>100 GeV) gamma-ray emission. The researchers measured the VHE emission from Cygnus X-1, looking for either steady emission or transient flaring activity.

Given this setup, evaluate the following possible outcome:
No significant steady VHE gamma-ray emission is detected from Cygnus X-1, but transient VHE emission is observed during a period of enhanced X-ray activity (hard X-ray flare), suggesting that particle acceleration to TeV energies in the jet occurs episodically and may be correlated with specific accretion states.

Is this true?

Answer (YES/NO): NO